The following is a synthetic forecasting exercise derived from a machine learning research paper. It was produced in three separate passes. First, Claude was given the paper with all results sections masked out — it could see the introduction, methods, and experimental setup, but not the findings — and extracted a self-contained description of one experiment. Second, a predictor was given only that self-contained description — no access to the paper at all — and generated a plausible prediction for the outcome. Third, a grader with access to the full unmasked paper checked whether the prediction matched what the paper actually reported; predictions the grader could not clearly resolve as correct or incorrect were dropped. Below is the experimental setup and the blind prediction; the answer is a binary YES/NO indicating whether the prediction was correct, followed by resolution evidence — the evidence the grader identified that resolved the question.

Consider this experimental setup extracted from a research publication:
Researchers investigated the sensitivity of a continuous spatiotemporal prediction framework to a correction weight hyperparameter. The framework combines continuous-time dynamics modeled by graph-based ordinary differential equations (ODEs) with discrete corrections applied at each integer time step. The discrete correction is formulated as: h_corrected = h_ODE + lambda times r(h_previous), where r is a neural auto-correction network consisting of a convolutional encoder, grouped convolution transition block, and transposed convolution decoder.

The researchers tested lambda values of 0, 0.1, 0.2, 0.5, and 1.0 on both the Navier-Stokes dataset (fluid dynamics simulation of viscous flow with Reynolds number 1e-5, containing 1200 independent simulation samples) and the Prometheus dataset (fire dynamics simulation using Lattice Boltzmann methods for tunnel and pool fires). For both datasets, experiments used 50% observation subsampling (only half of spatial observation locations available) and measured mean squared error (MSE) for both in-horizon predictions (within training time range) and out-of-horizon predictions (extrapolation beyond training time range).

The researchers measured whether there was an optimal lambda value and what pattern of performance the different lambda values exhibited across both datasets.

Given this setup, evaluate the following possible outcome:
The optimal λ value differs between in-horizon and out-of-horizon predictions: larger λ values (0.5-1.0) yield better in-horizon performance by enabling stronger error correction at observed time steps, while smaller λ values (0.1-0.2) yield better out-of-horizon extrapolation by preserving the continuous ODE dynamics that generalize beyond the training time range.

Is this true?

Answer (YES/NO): NO